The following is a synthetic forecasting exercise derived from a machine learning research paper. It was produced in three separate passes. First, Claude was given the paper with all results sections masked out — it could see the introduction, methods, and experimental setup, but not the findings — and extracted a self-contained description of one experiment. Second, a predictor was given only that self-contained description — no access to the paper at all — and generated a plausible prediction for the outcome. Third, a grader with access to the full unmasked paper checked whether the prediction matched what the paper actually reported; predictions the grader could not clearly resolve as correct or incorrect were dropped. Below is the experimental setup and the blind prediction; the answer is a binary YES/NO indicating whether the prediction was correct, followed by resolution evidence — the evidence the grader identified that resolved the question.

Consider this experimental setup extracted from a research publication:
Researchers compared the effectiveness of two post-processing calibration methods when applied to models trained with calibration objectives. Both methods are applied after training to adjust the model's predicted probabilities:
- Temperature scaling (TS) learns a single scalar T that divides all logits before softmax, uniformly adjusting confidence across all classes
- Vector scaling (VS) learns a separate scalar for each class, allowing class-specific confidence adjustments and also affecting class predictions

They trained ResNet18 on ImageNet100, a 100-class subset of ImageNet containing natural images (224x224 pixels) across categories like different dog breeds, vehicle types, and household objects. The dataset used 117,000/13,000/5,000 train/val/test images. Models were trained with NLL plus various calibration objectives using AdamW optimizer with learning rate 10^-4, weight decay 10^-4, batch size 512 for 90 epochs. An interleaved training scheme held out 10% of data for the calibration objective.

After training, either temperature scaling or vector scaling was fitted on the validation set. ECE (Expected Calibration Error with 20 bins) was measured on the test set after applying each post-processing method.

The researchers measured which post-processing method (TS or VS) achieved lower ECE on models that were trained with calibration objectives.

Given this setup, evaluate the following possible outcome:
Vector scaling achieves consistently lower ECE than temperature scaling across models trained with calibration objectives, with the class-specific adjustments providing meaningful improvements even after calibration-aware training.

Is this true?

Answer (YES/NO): NO